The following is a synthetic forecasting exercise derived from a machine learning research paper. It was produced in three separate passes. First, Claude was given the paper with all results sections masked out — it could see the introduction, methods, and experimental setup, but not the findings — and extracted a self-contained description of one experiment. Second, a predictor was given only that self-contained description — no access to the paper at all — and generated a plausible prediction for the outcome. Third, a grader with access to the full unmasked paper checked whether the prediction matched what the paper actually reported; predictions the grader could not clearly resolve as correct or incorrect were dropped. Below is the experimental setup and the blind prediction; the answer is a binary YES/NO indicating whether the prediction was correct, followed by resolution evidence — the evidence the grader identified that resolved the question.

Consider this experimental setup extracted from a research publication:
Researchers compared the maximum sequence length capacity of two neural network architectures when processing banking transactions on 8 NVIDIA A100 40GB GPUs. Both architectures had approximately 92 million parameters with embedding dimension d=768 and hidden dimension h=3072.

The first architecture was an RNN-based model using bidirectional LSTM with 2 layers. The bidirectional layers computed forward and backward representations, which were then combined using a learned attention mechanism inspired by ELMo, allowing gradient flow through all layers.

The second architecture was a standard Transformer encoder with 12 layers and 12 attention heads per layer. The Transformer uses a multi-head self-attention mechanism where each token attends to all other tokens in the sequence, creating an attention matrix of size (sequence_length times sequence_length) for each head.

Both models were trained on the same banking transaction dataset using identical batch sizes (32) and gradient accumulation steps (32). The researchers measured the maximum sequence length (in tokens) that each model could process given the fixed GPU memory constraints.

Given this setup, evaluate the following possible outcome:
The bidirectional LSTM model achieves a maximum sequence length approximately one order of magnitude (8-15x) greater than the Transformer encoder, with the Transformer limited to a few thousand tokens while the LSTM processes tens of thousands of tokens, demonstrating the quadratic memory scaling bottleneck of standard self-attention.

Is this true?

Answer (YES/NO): NO